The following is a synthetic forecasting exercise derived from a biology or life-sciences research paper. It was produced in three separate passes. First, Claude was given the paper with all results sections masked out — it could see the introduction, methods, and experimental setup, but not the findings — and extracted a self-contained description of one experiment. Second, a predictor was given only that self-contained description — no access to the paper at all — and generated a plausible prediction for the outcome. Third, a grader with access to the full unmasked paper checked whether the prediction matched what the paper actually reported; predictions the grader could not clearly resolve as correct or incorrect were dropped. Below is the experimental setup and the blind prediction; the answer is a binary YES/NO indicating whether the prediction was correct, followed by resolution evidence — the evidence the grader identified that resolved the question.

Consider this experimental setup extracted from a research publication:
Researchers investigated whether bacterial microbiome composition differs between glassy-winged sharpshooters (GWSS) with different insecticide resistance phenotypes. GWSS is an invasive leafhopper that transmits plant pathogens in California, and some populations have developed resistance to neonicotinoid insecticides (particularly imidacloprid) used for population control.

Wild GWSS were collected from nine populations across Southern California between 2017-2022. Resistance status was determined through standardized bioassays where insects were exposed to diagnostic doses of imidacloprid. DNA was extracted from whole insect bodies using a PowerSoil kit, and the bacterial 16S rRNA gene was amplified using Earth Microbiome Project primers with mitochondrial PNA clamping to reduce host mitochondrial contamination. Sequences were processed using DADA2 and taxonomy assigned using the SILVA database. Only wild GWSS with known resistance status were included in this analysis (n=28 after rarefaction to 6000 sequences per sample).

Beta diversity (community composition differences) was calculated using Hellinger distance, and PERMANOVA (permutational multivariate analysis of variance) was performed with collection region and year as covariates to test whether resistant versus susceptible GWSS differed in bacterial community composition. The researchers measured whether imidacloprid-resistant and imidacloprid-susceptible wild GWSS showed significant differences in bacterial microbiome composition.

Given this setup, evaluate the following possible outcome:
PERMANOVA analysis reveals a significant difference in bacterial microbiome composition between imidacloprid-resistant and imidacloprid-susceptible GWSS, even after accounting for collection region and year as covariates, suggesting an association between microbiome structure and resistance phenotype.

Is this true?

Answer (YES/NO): NO